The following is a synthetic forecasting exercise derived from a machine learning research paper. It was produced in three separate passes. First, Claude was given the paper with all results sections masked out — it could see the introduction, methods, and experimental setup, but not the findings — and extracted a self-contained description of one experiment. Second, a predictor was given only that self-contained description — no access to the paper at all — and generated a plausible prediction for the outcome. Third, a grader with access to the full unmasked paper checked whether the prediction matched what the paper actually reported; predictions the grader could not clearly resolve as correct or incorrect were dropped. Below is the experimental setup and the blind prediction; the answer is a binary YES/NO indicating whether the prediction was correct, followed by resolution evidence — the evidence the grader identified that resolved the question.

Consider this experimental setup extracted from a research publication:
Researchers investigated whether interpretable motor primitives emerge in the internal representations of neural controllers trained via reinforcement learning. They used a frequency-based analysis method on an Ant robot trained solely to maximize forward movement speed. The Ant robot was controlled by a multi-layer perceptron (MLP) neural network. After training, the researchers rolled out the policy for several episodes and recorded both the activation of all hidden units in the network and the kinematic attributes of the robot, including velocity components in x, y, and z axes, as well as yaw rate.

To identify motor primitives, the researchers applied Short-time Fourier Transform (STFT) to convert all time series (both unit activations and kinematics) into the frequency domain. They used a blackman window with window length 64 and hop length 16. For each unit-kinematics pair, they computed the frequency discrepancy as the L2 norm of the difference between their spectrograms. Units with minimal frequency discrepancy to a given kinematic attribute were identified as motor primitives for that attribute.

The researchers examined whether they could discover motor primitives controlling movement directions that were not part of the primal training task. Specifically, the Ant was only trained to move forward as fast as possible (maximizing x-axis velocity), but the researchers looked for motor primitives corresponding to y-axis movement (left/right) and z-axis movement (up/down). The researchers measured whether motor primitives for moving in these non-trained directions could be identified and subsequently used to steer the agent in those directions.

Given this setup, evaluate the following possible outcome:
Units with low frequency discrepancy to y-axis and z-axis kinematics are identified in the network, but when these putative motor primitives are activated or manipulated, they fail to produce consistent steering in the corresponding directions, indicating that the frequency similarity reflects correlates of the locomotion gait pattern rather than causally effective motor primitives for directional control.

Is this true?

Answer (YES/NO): NO